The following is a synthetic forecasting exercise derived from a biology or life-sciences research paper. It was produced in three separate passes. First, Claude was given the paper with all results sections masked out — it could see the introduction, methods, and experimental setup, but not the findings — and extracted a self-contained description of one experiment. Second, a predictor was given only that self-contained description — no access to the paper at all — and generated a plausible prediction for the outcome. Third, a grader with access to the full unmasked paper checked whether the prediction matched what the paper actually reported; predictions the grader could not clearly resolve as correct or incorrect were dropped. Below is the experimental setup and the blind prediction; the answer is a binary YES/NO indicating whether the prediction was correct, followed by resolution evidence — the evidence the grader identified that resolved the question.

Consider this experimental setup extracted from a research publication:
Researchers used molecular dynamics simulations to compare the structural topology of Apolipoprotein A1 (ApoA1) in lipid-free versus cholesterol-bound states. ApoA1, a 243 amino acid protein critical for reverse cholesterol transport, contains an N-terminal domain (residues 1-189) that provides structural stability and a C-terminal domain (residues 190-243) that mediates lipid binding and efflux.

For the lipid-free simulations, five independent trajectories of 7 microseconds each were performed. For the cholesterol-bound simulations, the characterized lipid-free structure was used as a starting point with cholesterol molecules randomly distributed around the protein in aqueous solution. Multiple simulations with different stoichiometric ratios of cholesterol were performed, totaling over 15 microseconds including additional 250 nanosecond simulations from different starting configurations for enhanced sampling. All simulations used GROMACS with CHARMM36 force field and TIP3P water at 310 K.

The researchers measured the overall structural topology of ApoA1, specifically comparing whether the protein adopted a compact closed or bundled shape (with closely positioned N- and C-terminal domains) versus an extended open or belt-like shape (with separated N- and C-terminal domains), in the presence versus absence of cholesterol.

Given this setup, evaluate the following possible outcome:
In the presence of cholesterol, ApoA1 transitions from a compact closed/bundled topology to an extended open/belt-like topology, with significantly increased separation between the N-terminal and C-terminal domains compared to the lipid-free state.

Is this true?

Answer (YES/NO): YES